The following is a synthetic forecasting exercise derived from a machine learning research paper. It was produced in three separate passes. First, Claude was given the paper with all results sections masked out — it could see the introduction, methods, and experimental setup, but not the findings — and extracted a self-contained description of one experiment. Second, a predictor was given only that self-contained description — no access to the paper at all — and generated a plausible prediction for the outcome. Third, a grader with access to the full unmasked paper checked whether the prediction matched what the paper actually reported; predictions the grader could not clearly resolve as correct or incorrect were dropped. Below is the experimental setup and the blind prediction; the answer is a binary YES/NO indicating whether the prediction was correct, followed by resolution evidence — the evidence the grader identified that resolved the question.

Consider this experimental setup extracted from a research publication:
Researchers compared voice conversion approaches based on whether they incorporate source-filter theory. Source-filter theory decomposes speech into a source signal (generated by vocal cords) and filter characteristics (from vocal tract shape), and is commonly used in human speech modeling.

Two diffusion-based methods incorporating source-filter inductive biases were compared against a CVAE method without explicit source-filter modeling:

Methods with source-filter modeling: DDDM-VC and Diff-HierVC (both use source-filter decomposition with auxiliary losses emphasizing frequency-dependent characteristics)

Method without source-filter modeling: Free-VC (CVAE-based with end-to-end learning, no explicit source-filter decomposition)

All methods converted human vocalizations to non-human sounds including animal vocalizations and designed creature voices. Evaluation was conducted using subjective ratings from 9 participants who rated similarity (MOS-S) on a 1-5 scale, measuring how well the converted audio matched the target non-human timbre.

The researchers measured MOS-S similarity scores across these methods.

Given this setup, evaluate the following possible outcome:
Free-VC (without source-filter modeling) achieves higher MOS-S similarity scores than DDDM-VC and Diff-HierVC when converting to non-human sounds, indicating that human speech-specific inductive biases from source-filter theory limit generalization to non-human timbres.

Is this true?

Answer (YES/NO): NO